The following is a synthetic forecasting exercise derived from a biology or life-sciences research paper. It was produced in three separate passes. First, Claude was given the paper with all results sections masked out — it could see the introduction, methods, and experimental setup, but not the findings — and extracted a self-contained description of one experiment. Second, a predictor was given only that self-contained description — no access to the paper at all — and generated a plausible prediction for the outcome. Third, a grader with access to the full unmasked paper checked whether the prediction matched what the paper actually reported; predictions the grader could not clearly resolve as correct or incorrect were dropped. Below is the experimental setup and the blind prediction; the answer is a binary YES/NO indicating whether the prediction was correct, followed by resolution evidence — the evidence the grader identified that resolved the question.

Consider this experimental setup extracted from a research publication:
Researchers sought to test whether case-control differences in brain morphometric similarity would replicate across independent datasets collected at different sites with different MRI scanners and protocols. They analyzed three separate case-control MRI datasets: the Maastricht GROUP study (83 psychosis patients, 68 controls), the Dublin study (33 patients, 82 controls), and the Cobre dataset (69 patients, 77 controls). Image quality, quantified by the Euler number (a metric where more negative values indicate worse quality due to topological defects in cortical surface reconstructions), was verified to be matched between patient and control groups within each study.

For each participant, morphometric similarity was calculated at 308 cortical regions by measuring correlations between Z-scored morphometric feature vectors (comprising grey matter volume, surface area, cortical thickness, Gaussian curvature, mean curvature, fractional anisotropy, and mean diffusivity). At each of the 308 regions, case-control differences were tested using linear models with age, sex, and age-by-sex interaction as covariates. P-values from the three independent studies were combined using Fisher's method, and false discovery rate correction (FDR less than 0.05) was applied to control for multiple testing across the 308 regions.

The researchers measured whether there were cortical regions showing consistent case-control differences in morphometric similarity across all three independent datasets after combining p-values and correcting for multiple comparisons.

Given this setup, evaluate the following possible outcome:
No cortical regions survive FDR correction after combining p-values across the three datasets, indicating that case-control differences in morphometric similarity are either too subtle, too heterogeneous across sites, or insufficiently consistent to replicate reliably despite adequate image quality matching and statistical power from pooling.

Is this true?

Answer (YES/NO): NO